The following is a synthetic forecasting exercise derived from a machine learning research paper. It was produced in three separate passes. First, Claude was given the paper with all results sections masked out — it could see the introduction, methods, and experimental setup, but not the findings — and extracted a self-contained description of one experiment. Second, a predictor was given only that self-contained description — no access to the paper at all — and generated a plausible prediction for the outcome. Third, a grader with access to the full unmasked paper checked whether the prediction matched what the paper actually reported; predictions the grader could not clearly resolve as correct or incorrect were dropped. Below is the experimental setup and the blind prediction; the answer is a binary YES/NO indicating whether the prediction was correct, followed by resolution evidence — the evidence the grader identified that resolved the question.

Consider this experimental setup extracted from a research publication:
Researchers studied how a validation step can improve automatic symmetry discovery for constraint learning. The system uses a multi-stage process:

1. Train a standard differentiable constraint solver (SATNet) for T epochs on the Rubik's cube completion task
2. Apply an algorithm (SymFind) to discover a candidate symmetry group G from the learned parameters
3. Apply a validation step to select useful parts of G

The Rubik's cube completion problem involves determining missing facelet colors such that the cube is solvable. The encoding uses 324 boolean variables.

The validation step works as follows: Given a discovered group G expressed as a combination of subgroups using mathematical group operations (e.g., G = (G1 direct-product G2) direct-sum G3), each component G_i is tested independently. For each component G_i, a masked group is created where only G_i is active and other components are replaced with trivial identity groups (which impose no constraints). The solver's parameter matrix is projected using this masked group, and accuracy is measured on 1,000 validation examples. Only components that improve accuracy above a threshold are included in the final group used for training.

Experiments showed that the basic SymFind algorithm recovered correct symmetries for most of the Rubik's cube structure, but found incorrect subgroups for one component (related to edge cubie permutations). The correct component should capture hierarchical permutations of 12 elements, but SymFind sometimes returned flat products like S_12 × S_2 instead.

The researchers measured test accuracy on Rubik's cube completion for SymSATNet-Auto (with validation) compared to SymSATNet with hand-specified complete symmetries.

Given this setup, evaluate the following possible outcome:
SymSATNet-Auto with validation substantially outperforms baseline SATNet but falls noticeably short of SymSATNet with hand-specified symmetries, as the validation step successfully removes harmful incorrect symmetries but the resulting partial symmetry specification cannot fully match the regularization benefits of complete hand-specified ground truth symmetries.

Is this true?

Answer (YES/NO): NO